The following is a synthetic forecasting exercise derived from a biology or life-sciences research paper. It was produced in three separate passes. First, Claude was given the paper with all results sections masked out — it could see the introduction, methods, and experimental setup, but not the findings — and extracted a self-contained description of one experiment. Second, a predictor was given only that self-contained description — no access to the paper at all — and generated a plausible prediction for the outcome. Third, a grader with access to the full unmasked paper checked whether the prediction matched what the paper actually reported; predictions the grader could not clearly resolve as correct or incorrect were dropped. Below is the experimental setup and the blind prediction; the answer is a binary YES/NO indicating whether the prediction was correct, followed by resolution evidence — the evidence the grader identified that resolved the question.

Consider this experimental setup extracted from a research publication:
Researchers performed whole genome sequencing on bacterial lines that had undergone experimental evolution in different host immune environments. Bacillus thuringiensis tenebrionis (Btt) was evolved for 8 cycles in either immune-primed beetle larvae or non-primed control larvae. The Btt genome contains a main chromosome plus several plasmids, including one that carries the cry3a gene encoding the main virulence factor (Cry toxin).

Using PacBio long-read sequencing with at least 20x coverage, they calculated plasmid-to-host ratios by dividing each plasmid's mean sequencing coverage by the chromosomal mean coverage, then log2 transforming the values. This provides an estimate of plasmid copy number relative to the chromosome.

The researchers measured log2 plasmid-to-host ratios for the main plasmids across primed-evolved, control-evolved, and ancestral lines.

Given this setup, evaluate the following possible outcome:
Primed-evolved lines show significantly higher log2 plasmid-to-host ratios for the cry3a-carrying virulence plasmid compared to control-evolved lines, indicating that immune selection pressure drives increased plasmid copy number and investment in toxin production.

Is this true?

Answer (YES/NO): NO